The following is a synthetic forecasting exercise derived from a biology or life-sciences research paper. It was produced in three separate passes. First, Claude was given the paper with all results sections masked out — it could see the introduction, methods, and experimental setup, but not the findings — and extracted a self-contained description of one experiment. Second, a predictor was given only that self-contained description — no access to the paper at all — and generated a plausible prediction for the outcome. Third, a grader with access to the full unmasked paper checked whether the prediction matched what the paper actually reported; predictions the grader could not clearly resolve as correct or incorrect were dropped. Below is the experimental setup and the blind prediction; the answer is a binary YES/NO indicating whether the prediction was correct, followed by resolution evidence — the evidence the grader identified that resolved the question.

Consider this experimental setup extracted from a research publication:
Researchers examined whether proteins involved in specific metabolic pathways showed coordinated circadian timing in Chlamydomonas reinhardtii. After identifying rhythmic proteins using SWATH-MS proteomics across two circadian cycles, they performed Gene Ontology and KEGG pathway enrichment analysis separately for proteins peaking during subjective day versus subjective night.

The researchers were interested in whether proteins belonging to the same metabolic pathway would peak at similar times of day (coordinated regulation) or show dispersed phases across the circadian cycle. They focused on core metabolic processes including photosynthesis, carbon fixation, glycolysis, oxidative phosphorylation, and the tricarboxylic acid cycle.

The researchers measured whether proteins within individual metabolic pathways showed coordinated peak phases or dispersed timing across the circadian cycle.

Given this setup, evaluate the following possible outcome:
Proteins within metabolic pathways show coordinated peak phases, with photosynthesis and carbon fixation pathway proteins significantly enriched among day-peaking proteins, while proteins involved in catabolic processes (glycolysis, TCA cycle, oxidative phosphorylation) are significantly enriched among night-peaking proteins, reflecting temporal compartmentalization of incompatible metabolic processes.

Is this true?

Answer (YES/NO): NO